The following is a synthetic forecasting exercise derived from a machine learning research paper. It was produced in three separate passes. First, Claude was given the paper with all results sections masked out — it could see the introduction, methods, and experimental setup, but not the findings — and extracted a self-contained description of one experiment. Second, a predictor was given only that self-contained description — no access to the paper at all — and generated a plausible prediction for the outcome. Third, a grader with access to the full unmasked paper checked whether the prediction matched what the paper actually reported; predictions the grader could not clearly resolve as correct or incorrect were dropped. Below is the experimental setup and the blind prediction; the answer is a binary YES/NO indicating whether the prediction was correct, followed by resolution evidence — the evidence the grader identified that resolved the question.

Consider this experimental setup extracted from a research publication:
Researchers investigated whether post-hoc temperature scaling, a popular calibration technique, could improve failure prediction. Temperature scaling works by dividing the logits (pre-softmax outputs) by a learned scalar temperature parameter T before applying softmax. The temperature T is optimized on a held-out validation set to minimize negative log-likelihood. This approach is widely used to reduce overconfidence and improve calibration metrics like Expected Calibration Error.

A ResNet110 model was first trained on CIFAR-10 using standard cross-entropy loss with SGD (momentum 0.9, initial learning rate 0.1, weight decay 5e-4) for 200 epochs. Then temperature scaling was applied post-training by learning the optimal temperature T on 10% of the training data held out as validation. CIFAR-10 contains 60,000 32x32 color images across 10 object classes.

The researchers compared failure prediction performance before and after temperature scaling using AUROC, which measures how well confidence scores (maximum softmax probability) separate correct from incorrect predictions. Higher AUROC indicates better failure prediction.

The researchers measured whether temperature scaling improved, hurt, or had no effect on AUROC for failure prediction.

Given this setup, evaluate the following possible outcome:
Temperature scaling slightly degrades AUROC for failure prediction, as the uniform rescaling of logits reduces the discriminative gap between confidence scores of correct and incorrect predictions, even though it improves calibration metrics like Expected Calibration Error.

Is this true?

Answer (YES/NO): YES